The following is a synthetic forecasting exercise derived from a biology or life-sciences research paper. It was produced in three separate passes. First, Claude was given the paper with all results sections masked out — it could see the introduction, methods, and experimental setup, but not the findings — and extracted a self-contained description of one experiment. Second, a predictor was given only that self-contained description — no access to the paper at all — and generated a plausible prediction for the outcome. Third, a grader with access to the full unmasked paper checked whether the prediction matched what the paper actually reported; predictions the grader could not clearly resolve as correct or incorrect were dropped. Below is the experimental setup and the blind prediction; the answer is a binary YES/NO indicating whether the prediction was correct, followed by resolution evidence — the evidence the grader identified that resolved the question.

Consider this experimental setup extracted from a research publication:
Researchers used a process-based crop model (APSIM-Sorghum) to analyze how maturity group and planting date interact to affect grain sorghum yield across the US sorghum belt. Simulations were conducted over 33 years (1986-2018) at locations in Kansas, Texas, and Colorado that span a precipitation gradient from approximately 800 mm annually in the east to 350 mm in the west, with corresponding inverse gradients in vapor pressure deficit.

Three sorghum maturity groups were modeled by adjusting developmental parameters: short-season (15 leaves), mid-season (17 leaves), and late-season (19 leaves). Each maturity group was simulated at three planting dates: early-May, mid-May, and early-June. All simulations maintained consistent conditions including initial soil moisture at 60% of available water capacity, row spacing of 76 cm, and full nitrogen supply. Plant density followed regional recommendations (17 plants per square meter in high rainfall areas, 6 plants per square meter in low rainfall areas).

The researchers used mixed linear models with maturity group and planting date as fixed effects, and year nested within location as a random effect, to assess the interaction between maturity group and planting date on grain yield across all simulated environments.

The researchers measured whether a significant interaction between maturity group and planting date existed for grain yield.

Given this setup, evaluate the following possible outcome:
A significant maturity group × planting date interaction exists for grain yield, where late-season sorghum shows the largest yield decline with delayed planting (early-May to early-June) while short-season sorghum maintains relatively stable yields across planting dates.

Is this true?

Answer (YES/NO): NO